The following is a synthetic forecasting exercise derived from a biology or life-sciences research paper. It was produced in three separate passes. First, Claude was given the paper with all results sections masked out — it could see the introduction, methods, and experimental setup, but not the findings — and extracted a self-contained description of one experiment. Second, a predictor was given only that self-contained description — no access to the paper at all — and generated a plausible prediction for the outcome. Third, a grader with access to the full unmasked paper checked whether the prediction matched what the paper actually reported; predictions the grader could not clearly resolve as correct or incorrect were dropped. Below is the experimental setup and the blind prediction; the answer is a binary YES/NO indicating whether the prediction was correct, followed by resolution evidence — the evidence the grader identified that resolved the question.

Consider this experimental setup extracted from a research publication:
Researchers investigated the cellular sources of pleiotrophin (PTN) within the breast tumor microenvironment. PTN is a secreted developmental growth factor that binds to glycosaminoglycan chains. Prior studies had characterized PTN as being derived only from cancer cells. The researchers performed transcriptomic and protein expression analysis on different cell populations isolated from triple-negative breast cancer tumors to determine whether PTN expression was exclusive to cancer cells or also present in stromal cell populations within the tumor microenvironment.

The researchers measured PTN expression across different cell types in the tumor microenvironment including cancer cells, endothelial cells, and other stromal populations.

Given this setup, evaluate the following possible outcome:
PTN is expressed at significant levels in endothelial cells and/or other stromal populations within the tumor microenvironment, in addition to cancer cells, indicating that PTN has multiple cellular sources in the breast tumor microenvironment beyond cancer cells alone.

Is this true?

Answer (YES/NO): NO